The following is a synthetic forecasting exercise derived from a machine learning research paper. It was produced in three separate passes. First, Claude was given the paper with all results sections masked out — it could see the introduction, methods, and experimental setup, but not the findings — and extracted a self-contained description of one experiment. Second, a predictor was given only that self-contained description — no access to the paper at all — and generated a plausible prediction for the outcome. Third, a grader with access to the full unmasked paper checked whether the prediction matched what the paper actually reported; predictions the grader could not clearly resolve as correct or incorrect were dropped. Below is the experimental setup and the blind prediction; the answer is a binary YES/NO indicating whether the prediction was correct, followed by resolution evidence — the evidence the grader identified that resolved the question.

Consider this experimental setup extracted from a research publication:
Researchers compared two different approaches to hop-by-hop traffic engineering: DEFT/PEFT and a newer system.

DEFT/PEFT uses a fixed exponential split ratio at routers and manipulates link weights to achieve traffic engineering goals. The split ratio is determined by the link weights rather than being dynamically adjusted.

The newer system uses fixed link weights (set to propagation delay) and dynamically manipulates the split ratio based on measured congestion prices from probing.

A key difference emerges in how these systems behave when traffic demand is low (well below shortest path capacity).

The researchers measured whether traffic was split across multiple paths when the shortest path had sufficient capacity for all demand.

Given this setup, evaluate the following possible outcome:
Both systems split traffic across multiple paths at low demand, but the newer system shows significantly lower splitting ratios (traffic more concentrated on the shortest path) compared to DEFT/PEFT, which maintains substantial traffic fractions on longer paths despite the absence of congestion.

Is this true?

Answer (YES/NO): NO